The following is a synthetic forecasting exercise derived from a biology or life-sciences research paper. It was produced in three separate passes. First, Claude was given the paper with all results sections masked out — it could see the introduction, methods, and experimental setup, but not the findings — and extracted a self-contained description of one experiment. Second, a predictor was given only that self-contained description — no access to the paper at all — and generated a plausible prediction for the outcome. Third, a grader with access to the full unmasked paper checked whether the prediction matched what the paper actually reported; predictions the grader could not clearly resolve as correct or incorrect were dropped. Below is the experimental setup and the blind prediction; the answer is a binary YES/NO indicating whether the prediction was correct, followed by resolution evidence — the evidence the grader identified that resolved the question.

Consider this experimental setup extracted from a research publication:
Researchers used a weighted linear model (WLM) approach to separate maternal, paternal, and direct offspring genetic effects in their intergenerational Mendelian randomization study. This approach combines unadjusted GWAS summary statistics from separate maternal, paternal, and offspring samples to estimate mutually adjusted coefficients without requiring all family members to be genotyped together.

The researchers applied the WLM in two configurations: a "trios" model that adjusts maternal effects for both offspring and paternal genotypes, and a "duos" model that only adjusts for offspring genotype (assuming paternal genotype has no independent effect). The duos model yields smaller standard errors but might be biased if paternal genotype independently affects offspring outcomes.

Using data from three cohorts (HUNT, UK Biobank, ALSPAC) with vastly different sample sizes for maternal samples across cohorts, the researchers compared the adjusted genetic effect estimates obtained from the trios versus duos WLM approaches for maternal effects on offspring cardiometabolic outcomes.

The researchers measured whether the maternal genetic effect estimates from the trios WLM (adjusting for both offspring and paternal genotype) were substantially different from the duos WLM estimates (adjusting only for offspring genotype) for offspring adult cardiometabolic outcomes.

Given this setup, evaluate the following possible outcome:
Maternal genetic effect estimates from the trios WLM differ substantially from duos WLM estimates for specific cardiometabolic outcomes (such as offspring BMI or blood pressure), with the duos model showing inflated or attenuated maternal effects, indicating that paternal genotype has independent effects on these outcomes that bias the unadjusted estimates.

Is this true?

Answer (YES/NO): NO